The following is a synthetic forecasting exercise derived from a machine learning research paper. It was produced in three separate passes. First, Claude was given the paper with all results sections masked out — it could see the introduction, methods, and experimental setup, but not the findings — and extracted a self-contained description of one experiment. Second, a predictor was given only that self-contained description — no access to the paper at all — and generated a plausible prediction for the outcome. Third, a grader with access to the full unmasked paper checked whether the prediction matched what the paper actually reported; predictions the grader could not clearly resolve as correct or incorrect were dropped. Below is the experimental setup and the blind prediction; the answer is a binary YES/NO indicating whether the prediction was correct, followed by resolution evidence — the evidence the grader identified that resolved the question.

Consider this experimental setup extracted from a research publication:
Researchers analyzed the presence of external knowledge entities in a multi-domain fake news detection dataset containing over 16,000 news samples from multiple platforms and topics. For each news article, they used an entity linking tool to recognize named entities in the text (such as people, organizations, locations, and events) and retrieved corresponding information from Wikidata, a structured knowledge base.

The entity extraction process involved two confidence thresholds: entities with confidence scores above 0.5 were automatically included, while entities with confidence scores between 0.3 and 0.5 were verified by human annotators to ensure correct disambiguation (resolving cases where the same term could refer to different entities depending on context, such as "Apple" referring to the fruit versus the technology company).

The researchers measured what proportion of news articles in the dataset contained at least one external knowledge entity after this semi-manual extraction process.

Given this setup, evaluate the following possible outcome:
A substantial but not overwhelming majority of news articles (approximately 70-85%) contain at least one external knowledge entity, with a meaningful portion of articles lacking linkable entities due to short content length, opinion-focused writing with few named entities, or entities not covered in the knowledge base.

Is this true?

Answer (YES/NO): YES